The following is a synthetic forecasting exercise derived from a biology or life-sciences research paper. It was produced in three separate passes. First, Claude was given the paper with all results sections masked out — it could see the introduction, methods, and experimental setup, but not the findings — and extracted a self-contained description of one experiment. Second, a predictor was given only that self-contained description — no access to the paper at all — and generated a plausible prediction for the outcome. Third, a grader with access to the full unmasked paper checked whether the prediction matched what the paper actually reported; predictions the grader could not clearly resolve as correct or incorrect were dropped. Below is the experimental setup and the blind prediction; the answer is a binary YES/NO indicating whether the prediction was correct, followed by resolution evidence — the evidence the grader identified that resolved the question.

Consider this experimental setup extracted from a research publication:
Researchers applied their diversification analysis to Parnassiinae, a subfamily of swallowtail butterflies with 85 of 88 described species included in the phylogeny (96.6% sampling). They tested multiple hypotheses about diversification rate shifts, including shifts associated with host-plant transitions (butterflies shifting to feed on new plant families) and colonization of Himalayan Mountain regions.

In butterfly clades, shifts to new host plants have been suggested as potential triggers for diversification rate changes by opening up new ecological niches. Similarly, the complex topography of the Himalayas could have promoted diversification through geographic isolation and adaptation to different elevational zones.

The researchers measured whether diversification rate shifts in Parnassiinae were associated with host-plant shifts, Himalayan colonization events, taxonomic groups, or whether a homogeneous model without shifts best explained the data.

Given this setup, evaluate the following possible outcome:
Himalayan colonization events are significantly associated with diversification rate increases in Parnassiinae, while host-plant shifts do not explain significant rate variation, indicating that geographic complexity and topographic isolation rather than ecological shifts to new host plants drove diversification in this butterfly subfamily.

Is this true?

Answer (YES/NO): NO